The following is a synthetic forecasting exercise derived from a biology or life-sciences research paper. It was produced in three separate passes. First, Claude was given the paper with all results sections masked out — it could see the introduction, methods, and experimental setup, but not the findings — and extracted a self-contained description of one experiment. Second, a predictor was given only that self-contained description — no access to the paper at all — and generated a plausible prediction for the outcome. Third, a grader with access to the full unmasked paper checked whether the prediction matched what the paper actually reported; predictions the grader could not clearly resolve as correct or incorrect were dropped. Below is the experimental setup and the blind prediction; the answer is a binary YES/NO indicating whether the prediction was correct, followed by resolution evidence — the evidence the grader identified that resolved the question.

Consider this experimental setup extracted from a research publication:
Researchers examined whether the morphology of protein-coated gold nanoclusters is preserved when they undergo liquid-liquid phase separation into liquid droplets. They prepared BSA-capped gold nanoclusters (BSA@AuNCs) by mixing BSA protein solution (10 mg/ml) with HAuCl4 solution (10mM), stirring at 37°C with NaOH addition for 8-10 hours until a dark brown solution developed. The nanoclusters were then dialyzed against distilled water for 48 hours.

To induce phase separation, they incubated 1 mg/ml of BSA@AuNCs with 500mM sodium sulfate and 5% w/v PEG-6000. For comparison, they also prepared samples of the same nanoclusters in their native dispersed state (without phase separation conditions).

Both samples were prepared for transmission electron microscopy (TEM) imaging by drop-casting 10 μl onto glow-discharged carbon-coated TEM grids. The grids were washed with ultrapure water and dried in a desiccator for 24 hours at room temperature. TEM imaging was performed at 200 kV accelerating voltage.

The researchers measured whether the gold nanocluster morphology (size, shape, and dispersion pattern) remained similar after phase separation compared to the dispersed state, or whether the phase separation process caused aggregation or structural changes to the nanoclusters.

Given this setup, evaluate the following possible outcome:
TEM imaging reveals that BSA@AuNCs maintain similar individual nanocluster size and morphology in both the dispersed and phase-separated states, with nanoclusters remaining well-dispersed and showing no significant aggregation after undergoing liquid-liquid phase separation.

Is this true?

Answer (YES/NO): NO